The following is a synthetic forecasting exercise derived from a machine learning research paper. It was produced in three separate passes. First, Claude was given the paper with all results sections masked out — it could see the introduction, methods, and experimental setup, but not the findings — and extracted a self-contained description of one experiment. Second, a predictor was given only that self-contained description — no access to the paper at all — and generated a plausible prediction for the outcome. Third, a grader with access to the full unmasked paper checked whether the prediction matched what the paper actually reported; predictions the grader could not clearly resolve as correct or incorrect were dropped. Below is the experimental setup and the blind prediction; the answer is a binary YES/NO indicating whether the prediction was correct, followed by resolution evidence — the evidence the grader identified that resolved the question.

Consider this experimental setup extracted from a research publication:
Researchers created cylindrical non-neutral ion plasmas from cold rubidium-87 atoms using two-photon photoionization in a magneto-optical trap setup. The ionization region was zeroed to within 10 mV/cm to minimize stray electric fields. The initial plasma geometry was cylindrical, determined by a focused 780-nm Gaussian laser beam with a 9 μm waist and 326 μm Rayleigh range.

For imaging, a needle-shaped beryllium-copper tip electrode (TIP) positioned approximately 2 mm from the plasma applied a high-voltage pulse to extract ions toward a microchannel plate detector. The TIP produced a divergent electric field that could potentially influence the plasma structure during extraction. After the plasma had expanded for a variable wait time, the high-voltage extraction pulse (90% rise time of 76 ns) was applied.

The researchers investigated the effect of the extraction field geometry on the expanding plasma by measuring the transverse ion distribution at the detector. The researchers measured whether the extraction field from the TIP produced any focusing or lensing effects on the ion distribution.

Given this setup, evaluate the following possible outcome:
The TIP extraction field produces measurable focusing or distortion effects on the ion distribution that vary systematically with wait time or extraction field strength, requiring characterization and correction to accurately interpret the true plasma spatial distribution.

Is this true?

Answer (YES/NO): NO